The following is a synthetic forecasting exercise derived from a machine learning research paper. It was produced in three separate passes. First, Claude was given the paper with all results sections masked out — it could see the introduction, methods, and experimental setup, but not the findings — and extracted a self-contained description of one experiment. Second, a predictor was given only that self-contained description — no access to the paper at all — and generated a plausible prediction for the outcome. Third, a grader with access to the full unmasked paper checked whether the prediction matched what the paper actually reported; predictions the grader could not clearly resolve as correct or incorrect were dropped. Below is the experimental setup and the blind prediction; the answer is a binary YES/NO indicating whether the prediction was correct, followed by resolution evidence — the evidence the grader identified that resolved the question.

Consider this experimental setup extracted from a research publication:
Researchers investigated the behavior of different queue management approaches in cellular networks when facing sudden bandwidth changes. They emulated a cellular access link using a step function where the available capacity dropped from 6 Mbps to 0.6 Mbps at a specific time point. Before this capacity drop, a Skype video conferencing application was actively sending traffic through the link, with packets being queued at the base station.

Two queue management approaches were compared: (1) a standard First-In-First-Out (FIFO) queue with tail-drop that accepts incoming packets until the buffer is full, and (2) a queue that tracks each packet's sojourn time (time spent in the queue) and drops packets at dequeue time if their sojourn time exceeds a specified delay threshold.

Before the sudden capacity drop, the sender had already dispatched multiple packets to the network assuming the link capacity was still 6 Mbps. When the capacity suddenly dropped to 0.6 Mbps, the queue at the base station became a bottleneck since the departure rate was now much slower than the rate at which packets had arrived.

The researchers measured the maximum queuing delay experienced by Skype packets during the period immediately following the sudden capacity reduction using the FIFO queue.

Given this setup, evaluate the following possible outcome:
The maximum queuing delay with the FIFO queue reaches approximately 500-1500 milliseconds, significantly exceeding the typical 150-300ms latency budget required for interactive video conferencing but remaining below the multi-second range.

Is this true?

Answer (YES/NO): NO